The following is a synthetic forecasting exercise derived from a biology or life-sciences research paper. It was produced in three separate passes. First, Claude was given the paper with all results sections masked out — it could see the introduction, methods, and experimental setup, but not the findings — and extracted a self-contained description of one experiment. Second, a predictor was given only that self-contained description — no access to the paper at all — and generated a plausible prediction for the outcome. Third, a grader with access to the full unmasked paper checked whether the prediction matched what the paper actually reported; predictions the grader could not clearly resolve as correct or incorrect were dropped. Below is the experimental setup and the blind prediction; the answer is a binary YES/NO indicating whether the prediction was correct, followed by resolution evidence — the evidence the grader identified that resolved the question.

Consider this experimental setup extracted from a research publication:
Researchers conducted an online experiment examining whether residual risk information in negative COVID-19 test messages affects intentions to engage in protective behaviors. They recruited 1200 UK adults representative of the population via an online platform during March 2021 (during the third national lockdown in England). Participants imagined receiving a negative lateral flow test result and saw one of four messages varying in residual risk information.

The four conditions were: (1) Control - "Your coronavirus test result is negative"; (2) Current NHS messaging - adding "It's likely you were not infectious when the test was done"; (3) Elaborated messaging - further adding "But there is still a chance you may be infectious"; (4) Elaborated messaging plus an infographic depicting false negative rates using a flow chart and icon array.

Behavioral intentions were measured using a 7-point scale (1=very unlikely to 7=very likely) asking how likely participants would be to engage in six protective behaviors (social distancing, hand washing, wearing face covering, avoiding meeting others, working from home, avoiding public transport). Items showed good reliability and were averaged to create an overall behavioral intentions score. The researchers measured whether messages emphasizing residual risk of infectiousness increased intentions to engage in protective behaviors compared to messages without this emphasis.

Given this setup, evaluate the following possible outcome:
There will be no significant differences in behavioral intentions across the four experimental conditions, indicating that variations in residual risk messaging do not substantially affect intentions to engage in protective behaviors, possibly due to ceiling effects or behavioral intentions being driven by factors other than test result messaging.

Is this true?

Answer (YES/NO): YES